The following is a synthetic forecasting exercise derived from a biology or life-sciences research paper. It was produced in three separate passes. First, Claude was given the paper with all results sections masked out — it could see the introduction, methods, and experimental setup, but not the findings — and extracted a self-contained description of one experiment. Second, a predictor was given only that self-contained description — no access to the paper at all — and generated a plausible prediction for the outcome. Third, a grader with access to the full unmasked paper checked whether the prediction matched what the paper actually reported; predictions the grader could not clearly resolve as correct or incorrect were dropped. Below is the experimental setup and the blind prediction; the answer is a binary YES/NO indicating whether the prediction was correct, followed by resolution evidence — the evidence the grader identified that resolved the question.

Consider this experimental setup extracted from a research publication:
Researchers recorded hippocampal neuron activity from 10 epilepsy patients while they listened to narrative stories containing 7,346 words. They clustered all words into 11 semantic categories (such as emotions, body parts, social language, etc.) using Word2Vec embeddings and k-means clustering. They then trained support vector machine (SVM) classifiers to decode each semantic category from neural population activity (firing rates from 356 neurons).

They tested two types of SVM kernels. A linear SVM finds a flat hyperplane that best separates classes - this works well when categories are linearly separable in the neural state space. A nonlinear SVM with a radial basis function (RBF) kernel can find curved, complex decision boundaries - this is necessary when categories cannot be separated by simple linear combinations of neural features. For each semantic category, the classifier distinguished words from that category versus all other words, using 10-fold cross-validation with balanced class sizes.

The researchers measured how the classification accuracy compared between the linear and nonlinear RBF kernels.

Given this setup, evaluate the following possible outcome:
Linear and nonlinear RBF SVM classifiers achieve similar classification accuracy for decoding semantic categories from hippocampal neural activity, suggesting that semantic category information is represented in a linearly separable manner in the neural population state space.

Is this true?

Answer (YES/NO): NO